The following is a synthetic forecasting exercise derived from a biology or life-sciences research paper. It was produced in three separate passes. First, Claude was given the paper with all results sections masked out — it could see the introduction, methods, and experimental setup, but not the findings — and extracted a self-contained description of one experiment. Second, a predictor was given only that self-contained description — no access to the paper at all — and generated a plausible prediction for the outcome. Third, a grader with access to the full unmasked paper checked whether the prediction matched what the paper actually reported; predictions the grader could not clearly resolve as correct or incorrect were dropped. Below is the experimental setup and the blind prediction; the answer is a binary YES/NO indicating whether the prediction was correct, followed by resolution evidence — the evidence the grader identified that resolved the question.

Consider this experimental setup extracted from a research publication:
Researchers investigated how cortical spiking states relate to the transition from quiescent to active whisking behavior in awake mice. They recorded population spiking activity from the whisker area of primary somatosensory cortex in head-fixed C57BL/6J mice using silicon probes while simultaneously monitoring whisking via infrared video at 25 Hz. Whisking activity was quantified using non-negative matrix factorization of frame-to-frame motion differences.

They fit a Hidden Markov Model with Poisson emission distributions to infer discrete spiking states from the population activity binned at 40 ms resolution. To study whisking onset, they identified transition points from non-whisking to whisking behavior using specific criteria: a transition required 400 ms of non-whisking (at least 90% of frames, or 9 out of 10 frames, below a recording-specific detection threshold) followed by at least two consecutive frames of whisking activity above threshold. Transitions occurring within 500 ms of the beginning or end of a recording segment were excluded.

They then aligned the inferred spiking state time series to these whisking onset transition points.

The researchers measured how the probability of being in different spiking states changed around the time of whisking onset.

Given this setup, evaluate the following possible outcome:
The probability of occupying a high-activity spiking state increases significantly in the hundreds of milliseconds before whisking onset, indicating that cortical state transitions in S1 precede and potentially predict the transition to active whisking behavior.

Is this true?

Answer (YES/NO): NO